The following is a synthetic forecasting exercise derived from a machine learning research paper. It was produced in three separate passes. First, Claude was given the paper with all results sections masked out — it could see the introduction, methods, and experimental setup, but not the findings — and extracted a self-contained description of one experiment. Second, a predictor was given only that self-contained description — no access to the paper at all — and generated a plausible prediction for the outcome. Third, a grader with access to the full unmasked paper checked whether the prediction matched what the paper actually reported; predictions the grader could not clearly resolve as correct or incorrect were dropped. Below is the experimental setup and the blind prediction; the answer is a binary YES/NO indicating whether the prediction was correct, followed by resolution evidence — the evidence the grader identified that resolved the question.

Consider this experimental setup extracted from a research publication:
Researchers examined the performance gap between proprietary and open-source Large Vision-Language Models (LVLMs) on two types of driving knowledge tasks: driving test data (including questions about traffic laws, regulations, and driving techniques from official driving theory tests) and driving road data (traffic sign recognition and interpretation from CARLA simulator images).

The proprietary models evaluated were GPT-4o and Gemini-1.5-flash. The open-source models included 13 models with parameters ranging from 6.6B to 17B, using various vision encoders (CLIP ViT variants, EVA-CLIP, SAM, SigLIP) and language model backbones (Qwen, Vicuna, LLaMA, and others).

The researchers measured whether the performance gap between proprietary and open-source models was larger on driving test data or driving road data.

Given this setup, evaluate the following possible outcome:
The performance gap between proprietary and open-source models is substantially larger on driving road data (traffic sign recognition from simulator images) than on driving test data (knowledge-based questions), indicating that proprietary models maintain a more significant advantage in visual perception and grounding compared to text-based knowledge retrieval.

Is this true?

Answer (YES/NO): NO